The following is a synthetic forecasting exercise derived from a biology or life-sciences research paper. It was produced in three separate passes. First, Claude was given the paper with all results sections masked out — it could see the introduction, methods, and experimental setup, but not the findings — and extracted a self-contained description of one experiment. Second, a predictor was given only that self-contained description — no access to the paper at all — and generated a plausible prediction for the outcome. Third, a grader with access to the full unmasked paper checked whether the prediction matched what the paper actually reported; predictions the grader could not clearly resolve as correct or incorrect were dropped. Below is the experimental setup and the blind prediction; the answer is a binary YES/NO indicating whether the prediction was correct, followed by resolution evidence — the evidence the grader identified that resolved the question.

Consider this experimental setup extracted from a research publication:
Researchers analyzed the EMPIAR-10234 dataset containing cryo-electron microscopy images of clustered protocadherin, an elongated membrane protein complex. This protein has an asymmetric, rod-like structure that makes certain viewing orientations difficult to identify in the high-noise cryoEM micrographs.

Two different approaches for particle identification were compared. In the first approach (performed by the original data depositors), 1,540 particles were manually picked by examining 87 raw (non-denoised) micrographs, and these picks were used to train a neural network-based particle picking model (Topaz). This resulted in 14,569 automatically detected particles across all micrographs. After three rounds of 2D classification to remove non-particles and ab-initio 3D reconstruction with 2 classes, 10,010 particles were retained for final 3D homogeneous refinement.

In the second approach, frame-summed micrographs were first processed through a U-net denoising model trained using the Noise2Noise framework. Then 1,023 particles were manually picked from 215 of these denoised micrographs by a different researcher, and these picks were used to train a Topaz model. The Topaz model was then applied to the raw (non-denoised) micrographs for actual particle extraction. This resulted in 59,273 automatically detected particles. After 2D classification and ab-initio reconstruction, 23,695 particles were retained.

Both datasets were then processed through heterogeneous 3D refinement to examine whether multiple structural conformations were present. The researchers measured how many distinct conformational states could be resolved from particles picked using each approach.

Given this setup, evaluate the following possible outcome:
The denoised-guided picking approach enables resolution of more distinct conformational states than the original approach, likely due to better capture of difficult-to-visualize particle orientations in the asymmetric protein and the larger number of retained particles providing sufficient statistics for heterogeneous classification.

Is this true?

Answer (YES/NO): YES